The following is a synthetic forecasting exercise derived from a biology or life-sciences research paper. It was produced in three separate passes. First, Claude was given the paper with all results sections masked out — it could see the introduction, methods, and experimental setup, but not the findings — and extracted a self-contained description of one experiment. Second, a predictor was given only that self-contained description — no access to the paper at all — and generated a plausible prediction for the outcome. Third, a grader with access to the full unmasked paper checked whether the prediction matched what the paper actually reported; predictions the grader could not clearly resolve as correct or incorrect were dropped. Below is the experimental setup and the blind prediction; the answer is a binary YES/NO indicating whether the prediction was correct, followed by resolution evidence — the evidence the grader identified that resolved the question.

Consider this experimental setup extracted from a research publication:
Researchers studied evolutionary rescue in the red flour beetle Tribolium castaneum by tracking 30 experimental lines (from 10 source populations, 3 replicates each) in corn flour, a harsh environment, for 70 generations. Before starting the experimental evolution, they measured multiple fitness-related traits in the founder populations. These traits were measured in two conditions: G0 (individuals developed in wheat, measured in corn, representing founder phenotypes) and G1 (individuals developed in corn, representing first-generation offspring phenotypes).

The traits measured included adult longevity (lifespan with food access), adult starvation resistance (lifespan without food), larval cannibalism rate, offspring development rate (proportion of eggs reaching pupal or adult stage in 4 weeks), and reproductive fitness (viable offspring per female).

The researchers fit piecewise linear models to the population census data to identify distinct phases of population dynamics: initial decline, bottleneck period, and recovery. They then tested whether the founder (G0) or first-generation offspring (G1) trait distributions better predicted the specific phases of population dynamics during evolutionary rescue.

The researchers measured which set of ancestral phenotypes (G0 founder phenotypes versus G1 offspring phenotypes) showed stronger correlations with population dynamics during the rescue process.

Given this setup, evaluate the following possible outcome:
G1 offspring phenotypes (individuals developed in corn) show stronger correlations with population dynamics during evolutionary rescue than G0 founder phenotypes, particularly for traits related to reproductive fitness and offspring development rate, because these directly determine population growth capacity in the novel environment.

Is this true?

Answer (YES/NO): NO